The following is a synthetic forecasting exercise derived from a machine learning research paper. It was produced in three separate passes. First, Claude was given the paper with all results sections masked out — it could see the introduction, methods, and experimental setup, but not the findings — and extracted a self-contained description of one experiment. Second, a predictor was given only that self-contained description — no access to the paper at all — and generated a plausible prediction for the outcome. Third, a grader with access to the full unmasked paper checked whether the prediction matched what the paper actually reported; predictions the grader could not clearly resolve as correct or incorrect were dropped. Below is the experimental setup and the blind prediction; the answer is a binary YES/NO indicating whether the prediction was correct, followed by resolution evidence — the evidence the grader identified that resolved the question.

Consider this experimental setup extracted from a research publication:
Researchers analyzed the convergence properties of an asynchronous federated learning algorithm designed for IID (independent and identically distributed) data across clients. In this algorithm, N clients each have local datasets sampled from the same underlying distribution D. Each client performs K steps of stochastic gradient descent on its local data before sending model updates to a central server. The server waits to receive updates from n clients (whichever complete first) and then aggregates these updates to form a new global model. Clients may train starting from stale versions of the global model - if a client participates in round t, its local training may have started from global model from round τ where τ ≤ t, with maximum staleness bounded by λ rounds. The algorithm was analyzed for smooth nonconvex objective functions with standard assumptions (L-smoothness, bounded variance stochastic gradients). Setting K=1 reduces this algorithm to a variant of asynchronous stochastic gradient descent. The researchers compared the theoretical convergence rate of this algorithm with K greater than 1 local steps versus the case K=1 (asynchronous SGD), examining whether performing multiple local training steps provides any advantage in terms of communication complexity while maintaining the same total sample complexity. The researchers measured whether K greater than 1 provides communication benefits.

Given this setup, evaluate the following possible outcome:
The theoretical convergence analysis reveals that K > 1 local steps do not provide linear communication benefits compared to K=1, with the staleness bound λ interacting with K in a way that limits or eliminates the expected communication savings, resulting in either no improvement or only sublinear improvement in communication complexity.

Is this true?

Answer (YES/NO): NO